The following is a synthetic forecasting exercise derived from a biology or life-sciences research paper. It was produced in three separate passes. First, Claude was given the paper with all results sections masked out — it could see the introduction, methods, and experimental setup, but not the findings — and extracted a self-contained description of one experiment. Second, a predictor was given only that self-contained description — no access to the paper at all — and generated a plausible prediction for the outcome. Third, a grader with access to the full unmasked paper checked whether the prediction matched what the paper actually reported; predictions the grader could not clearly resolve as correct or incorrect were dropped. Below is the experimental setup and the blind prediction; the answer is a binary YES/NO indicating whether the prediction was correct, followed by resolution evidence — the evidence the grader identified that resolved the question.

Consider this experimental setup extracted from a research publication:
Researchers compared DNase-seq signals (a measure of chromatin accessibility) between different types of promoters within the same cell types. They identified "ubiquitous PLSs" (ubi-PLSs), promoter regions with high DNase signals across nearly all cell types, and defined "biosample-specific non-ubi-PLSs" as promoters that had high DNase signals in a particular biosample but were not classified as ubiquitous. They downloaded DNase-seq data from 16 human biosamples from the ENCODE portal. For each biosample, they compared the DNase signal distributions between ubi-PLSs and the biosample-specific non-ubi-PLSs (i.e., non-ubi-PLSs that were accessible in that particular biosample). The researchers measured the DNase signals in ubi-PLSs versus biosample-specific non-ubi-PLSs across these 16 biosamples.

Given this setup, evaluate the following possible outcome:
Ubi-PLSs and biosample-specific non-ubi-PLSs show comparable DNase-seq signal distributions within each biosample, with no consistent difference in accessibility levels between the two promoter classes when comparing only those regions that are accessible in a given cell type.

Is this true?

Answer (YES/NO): NO